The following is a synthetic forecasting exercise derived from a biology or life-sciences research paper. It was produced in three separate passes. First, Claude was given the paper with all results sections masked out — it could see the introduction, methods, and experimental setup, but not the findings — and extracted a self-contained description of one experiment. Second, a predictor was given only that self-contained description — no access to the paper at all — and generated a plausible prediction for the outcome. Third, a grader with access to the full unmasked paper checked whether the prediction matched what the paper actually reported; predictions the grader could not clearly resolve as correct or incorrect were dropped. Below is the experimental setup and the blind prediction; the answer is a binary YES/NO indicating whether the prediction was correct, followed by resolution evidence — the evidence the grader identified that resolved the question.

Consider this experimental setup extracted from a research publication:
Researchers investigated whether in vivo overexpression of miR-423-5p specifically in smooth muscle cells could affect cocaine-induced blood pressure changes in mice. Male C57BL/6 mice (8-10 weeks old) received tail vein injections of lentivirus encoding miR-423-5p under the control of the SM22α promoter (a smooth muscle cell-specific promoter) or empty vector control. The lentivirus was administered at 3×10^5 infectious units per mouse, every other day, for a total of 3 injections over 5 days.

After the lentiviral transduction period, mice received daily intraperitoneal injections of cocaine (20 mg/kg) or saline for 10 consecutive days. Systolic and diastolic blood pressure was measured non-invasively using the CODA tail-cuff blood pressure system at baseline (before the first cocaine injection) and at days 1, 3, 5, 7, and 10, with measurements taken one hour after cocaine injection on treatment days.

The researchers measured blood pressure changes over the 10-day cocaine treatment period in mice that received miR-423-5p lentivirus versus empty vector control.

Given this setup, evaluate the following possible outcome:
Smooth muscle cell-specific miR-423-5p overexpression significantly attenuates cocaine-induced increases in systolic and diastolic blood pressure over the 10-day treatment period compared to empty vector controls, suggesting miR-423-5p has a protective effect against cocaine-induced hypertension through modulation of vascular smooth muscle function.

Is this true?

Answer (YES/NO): YES